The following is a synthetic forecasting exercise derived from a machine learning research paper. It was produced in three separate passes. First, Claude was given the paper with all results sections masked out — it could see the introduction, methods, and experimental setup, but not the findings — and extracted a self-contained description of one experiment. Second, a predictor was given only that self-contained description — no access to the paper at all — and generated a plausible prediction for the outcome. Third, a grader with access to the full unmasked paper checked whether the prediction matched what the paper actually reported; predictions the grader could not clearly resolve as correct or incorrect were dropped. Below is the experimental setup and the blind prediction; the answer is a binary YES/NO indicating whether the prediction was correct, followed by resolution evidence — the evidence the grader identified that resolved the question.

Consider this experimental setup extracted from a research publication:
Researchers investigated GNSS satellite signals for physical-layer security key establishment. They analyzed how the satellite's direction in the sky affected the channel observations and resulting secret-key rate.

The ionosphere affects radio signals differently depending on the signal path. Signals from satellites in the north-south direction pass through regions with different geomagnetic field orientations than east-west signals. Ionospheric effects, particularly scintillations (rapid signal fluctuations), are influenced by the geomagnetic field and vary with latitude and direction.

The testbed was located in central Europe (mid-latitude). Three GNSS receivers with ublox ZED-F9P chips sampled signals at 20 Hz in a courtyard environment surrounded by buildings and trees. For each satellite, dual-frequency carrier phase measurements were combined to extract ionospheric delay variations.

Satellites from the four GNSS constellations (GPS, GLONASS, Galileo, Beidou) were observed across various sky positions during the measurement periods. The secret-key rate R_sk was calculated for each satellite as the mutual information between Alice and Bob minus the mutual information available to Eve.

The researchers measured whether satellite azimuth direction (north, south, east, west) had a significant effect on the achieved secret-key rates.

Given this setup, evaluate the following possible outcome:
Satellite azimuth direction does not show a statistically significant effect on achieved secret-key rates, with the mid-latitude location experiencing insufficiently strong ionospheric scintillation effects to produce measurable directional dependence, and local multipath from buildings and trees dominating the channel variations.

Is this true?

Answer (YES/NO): NO